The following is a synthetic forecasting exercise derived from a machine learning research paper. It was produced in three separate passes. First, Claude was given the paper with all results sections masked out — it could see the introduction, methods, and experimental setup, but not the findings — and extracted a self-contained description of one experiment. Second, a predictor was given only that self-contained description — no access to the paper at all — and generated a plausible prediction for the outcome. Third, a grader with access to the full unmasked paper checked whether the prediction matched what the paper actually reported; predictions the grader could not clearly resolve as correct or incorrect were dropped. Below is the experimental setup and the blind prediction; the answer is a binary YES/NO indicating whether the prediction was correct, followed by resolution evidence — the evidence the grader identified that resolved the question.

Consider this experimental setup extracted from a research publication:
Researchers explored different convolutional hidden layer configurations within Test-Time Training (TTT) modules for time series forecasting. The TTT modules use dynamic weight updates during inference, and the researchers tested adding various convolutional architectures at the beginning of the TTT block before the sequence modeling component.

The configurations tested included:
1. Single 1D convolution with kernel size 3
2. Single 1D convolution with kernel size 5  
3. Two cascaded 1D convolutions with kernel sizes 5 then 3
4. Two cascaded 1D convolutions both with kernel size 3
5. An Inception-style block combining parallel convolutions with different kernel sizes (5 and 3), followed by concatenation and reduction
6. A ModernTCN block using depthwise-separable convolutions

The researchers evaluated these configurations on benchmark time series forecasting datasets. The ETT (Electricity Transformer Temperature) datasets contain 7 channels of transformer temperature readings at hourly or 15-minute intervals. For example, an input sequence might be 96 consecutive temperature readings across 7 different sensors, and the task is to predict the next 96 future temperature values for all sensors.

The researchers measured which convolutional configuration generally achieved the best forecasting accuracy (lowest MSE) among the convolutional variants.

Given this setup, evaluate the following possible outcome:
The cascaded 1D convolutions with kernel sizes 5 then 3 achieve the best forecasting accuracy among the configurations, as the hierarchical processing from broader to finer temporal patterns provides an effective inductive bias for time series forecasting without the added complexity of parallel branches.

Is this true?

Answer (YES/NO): YES